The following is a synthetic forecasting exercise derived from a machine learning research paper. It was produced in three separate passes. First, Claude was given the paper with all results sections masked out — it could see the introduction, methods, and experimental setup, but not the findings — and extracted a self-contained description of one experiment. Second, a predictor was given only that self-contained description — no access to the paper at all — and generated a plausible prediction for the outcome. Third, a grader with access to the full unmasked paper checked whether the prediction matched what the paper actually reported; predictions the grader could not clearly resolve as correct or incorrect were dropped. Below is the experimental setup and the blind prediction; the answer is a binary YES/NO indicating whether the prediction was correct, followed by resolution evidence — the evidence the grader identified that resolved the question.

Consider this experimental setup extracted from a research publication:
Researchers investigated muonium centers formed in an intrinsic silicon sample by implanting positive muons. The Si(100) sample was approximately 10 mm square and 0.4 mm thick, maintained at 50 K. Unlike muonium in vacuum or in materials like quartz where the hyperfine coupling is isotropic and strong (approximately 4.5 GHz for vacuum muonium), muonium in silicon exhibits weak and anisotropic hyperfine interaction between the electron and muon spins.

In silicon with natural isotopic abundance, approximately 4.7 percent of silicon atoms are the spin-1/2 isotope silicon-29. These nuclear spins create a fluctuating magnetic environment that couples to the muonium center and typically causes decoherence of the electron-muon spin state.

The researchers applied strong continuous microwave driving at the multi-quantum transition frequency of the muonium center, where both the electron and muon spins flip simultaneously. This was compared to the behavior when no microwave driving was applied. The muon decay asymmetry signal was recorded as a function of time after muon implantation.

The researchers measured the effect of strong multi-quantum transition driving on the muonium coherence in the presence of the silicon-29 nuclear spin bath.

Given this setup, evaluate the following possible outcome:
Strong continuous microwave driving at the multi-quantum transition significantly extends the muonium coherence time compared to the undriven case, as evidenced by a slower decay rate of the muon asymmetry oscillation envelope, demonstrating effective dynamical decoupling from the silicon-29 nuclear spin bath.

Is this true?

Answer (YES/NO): YES